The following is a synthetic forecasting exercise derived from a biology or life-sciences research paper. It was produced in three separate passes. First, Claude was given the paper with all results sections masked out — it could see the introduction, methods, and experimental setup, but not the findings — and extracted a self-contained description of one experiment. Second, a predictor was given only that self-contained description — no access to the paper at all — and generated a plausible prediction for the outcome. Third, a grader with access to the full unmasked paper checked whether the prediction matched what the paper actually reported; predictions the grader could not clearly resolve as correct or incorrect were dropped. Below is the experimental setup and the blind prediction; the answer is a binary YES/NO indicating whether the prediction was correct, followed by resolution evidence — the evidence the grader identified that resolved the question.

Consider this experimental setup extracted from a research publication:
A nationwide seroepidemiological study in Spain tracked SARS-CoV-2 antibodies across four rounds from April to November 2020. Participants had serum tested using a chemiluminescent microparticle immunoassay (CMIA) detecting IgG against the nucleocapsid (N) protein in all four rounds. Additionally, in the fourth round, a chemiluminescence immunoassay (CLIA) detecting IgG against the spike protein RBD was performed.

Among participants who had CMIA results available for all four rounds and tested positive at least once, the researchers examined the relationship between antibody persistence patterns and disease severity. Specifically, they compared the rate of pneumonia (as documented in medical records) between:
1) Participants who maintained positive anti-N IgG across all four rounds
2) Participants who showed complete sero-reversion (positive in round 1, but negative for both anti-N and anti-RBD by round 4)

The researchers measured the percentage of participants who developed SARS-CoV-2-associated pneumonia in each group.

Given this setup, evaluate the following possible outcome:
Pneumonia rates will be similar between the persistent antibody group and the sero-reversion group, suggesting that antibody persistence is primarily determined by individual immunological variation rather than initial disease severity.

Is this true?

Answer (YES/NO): NO